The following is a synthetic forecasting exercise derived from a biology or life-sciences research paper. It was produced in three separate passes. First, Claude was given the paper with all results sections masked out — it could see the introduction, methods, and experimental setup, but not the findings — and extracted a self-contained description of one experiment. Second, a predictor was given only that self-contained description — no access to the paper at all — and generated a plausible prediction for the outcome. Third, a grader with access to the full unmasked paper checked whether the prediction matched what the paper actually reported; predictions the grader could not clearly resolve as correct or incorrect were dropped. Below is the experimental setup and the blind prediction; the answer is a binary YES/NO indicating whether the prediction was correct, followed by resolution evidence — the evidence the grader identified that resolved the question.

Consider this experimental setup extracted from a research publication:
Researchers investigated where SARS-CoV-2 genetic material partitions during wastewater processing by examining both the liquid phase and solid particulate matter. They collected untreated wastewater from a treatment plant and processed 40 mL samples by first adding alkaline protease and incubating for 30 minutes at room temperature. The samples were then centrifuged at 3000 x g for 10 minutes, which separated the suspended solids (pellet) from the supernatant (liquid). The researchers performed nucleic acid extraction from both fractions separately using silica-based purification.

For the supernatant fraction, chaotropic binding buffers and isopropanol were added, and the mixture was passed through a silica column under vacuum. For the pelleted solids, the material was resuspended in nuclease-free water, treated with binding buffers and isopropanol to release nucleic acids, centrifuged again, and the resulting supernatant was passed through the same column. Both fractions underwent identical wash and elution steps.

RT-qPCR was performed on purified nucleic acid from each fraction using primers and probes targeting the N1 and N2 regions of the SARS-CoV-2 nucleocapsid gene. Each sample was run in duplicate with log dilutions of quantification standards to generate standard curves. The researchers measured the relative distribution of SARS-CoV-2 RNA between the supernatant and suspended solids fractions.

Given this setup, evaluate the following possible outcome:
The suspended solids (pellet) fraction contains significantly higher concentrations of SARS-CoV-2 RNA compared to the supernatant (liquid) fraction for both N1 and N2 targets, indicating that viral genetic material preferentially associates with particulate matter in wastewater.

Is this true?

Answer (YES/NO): NO